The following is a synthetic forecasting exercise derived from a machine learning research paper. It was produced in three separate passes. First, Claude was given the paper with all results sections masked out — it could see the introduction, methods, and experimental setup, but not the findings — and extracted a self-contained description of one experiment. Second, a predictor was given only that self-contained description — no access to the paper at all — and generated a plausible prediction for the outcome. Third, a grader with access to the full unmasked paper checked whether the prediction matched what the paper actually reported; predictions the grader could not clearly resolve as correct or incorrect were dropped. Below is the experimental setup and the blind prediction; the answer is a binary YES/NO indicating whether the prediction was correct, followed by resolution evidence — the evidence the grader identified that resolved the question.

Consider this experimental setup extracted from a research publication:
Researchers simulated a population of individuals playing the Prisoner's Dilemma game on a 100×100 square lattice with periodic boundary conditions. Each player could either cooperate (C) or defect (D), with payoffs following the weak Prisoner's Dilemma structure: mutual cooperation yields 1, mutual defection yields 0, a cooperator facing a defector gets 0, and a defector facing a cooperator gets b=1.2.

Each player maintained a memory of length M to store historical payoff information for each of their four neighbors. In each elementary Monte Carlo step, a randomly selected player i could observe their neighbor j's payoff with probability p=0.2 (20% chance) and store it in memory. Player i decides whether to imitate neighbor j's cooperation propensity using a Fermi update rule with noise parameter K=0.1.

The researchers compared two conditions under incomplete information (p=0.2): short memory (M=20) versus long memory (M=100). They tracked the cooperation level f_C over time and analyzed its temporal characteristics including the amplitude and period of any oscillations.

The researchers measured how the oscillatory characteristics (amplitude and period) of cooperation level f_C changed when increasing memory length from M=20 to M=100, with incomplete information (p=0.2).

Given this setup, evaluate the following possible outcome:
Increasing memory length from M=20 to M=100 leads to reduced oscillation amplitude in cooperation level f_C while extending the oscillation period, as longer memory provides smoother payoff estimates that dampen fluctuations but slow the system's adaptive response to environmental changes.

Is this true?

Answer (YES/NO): NO